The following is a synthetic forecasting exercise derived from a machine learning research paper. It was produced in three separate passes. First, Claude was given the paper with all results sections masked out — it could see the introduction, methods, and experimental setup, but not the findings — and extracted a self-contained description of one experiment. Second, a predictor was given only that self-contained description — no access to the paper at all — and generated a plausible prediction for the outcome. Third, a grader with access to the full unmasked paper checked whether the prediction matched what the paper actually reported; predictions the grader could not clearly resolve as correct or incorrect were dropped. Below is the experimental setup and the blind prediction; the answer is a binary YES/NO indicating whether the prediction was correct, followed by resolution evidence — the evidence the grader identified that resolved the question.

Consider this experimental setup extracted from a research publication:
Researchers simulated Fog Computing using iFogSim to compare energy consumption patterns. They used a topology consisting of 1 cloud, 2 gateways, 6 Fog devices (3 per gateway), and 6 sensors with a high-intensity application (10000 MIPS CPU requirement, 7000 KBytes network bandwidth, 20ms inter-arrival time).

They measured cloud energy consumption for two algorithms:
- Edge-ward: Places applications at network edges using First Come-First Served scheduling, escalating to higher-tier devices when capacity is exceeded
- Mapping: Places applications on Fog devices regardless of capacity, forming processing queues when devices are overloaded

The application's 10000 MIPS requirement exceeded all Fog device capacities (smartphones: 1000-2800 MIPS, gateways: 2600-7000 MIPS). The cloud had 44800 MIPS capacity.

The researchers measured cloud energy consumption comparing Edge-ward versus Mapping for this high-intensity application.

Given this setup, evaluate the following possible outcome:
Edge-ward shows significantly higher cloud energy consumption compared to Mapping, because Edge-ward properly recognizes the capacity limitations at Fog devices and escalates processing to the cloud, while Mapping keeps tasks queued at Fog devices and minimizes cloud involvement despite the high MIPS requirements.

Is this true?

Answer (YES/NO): YES